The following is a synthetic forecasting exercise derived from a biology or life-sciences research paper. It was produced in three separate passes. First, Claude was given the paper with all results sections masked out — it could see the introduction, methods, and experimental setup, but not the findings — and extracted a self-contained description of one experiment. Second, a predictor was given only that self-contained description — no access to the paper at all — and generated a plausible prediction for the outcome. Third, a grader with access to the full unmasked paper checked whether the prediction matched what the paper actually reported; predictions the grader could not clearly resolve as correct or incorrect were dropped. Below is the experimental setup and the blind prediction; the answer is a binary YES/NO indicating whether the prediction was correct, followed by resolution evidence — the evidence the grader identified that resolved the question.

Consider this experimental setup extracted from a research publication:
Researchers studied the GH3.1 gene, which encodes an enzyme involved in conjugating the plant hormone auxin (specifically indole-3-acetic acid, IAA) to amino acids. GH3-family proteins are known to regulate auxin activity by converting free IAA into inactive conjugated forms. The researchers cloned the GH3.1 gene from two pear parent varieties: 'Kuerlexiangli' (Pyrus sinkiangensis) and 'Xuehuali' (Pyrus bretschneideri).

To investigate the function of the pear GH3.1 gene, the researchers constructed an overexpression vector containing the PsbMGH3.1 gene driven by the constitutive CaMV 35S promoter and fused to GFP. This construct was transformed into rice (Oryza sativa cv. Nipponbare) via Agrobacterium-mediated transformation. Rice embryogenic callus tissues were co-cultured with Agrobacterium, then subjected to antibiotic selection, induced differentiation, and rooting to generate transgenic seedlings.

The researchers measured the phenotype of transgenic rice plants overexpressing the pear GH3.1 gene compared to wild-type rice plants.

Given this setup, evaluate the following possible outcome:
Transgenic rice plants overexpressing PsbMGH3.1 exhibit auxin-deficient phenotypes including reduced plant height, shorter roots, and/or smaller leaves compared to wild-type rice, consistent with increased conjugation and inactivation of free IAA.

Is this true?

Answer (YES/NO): YES